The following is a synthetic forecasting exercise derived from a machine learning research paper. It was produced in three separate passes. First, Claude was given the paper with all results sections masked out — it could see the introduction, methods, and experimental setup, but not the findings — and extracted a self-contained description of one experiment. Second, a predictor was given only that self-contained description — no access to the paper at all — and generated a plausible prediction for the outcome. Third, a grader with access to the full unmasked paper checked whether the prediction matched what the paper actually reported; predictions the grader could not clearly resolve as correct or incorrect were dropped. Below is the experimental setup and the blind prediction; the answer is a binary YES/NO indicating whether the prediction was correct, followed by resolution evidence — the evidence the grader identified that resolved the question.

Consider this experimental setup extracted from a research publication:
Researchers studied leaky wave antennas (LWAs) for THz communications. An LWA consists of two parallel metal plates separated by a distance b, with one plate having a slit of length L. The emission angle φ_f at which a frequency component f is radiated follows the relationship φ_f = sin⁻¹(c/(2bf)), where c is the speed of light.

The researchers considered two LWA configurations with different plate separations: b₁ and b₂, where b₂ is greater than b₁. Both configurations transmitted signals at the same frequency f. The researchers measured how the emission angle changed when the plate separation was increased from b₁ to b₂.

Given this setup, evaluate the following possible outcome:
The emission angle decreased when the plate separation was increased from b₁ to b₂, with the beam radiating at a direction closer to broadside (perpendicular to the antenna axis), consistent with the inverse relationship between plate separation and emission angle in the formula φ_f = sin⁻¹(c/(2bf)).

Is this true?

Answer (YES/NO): NO